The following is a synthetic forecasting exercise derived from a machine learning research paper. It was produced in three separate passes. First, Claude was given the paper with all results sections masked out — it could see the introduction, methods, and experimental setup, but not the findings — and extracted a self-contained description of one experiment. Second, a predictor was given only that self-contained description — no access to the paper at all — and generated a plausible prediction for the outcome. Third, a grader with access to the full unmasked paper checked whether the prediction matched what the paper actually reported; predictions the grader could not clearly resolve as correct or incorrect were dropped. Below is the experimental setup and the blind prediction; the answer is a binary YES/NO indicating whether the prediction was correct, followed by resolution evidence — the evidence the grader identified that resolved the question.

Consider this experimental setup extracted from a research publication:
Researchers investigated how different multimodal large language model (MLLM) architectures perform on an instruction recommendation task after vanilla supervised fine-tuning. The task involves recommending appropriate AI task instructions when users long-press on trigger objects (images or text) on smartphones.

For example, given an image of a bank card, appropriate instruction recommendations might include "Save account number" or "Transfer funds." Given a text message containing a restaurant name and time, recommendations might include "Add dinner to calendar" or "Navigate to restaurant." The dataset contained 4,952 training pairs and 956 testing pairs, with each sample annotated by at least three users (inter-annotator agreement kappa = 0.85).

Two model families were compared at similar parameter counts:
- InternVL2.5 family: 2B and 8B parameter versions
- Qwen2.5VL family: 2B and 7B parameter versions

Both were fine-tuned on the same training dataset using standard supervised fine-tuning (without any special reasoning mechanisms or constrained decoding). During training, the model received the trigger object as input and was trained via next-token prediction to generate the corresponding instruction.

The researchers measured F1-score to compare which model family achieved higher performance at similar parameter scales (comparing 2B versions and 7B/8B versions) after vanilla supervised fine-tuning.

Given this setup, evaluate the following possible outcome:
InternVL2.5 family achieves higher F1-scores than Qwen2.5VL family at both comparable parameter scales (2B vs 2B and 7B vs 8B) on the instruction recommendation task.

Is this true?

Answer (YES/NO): NO